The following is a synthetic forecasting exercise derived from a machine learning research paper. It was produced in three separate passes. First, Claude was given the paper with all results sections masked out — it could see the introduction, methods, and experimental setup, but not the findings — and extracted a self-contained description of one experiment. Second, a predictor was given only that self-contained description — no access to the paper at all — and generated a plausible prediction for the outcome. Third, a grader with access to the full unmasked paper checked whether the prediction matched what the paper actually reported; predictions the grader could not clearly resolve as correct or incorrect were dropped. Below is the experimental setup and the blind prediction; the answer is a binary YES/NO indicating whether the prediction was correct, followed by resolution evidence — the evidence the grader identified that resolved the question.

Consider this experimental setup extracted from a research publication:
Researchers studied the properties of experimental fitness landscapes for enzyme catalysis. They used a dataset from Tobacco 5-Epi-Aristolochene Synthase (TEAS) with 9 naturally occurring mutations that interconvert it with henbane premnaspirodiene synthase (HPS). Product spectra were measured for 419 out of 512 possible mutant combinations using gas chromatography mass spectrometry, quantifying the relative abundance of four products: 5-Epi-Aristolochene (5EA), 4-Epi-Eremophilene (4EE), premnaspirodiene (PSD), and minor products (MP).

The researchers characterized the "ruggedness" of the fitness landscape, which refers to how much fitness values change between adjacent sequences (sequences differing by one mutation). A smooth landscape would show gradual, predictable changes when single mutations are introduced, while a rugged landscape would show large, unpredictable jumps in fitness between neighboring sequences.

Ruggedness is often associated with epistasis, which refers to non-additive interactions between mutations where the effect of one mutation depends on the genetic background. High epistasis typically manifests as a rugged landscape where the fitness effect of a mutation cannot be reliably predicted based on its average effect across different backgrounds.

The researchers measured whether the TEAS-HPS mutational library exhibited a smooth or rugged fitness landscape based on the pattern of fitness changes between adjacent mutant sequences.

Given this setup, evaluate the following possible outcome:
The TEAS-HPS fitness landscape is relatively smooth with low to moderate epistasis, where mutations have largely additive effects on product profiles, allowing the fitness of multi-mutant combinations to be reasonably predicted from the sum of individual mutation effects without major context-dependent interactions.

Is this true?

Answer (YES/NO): NO